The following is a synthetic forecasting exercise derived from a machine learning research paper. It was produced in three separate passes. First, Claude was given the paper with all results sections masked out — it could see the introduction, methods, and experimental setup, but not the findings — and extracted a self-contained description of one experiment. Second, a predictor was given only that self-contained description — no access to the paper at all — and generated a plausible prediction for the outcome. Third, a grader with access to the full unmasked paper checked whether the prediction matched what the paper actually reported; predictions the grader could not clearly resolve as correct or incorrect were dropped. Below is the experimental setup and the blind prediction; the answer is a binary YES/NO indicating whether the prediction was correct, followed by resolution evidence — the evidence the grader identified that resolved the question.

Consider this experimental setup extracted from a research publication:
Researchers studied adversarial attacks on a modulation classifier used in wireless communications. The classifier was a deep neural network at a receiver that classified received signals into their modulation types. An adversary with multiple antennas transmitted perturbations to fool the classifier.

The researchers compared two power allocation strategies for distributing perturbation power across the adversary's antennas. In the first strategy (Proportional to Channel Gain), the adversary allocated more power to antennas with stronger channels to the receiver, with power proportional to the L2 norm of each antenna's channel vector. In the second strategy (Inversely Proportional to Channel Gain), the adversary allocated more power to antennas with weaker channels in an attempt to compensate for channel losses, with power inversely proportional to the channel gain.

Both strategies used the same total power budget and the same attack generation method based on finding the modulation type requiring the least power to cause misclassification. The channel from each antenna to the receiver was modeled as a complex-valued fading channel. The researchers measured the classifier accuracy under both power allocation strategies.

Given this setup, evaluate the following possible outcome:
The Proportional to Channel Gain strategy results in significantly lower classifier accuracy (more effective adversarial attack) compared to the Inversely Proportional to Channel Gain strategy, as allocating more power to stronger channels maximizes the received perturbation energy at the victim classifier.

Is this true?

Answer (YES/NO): YES